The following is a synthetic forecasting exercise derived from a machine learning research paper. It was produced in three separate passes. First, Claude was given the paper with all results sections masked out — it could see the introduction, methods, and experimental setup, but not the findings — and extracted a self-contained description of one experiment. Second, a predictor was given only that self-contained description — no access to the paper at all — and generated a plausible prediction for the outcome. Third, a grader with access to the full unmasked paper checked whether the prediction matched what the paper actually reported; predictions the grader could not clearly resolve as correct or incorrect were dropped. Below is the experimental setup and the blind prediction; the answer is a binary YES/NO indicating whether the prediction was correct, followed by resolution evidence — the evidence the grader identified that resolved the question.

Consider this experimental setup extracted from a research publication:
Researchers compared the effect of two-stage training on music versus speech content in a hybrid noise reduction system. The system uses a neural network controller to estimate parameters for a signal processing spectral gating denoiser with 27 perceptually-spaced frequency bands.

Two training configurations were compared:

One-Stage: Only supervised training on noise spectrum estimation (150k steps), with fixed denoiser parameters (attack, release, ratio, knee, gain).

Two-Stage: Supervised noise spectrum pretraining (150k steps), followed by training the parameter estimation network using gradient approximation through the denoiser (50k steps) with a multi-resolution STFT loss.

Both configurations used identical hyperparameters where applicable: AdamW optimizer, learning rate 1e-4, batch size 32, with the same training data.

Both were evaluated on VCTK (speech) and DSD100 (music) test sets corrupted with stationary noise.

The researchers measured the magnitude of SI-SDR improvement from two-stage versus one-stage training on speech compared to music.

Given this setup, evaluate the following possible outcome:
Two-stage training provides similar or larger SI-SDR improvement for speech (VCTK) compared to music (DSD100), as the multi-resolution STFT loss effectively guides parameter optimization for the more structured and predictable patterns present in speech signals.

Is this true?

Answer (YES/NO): YES